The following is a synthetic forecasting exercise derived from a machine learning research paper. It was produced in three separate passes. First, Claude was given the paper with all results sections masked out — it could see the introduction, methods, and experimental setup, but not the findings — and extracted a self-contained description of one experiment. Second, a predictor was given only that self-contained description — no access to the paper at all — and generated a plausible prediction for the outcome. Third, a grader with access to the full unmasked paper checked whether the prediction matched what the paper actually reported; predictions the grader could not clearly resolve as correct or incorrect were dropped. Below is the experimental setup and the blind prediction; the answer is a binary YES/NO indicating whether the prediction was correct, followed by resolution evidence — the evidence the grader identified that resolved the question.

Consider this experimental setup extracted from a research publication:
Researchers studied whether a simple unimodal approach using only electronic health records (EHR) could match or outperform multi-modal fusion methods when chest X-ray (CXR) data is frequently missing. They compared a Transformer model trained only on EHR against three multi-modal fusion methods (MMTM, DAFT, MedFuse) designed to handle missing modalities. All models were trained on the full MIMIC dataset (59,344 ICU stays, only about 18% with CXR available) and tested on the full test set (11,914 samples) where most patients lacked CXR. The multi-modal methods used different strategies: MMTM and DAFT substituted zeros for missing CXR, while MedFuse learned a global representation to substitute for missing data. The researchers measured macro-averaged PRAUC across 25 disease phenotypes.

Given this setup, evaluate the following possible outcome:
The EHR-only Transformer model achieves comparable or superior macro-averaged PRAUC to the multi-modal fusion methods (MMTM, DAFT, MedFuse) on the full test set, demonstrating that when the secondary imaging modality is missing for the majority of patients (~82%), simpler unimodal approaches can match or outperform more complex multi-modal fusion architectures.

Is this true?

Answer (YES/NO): YES